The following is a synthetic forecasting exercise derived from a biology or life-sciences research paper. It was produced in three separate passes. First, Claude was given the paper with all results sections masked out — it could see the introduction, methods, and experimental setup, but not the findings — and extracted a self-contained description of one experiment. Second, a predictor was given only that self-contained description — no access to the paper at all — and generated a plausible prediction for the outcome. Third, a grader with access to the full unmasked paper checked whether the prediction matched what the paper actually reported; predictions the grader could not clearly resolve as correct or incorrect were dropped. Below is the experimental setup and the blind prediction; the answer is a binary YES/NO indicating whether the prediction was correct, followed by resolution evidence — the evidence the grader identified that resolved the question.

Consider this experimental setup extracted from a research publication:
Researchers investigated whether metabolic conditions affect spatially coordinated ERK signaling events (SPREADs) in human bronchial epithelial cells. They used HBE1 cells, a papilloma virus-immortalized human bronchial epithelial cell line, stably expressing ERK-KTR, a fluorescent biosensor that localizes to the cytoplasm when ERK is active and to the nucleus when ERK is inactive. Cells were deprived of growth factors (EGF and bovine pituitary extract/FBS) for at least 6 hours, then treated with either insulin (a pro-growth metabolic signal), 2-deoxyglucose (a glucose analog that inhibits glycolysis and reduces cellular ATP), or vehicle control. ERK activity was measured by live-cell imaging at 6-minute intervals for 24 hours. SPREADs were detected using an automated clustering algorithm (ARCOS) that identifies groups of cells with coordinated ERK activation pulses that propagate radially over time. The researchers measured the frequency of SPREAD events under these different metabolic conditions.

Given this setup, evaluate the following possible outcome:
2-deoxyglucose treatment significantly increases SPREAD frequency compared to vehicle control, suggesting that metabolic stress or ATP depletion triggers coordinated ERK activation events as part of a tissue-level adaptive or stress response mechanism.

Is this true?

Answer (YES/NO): NO